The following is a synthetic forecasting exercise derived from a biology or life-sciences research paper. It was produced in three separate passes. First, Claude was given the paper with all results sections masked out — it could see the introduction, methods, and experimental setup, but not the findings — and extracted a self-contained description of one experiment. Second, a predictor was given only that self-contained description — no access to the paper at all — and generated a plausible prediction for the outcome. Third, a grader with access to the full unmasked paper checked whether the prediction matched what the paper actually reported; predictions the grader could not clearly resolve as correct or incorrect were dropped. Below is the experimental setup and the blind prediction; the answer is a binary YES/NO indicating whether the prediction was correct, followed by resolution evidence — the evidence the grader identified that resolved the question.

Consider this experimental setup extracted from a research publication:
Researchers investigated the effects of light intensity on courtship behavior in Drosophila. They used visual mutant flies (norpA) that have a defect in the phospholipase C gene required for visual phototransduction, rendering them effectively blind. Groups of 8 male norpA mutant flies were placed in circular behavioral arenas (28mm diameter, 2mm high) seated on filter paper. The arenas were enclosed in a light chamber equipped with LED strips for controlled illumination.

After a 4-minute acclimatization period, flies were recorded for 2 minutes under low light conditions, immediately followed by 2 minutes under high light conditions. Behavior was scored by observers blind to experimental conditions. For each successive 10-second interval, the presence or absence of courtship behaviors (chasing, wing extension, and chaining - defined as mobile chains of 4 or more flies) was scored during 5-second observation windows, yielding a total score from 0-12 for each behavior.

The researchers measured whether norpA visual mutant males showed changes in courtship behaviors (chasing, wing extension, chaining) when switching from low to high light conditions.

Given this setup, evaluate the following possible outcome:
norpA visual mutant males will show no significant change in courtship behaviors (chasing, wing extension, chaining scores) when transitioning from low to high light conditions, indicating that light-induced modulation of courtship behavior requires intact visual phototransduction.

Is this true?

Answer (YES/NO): YES